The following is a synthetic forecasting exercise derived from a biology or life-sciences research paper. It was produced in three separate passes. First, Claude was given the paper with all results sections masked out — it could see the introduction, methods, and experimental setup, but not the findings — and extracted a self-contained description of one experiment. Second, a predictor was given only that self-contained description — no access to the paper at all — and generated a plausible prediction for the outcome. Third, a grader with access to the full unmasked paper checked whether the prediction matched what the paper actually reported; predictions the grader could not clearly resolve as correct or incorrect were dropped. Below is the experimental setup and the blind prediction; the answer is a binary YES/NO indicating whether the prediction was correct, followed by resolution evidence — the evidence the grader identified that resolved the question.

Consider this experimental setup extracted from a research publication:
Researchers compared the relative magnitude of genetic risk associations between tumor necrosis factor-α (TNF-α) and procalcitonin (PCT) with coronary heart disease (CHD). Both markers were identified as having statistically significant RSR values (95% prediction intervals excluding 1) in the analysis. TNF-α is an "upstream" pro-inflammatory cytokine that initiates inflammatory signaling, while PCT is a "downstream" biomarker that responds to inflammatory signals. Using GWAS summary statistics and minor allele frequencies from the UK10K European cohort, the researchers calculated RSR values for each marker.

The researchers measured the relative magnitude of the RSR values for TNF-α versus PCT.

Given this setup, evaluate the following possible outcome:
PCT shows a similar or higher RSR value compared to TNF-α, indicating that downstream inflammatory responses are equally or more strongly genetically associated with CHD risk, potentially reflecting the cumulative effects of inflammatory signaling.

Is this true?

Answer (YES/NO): YES